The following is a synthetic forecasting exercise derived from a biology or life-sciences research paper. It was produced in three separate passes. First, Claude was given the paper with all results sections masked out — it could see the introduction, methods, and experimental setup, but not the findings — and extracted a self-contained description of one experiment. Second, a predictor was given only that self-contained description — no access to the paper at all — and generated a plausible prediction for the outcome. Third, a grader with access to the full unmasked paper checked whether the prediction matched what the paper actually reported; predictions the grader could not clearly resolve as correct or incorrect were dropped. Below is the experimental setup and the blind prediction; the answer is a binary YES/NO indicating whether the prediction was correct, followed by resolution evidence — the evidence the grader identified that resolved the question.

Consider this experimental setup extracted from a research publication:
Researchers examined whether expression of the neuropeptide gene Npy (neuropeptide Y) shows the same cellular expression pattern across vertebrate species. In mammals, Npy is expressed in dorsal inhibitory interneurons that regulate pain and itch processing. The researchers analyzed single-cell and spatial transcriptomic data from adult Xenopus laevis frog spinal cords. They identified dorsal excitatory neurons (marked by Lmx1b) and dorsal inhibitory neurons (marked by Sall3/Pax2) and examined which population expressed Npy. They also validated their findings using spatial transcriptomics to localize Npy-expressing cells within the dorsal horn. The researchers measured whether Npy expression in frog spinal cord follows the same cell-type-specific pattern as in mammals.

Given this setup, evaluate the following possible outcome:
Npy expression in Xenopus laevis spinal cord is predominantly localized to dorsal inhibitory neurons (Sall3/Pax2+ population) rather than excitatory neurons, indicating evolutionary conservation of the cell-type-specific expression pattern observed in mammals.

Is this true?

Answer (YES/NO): NO